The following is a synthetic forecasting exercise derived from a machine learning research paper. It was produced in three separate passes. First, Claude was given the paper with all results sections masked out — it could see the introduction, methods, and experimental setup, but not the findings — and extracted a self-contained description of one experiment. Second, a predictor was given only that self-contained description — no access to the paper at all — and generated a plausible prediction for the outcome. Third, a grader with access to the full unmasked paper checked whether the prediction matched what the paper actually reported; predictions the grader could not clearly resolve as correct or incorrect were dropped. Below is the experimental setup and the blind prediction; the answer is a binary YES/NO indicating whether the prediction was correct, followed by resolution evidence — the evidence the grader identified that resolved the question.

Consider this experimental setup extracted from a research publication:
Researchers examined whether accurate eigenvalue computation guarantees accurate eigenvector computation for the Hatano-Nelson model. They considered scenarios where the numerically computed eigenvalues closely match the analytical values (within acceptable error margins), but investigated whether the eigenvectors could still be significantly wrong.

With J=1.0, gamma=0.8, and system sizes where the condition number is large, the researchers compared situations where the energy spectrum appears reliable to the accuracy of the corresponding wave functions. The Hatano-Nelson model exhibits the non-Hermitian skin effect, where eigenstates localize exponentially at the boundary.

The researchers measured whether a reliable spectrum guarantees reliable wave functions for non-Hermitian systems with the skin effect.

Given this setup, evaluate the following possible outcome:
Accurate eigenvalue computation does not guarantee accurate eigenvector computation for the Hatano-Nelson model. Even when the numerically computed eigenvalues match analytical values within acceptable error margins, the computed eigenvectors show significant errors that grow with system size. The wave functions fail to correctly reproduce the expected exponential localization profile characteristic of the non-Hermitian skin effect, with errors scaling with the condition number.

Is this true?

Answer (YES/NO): YES